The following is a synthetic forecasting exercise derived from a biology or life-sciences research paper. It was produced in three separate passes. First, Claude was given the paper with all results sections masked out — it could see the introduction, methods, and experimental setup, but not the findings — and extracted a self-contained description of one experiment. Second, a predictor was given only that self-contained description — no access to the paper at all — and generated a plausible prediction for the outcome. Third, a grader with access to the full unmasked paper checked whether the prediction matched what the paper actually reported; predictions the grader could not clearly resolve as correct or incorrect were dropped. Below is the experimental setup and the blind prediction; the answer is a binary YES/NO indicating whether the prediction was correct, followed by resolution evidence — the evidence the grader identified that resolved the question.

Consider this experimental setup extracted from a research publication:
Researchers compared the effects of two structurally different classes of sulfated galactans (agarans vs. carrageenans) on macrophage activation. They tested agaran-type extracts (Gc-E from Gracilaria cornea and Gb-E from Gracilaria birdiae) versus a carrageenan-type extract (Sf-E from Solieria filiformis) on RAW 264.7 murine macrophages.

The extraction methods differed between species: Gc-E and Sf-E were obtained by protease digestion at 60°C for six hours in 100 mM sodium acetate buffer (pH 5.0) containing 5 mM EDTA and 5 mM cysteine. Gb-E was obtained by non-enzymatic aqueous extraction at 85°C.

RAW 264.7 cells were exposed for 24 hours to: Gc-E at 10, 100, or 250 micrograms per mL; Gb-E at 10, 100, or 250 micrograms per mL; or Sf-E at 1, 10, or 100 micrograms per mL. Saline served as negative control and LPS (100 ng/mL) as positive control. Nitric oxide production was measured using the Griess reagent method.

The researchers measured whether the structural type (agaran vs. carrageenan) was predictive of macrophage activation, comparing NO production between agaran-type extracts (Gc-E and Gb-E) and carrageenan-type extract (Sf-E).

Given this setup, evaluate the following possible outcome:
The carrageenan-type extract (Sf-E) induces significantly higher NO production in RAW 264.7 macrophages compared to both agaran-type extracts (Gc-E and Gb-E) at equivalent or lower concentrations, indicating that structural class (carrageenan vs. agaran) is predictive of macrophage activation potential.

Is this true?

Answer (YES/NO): NO